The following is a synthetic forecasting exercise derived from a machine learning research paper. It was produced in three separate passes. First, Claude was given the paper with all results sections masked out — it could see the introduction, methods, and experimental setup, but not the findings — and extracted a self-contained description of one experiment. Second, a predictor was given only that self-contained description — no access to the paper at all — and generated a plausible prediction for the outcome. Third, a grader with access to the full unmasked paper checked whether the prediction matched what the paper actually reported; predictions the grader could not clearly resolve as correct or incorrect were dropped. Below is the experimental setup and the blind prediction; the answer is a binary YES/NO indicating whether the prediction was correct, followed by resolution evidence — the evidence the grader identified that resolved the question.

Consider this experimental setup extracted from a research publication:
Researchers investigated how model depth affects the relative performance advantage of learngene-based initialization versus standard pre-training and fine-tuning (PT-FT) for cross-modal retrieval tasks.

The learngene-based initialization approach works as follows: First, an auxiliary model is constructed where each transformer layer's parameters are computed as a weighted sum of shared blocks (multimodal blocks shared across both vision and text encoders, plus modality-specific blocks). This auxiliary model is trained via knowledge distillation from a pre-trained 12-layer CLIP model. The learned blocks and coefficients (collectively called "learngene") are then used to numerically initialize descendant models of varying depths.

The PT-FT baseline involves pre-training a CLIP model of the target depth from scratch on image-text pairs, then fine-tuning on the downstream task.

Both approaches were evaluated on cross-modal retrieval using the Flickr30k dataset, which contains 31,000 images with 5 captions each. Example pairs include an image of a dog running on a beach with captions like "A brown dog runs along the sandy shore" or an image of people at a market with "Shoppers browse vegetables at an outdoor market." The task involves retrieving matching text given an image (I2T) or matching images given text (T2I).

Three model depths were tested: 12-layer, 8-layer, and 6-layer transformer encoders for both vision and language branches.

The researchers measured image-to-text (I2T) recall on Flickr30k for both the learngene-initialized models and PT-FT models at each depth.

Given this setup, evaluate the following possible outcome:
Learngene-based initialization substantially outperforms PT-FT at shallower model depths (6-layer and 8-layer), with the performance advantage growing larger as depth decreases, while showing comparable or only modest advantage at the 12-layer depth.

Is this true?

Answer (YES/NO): NO